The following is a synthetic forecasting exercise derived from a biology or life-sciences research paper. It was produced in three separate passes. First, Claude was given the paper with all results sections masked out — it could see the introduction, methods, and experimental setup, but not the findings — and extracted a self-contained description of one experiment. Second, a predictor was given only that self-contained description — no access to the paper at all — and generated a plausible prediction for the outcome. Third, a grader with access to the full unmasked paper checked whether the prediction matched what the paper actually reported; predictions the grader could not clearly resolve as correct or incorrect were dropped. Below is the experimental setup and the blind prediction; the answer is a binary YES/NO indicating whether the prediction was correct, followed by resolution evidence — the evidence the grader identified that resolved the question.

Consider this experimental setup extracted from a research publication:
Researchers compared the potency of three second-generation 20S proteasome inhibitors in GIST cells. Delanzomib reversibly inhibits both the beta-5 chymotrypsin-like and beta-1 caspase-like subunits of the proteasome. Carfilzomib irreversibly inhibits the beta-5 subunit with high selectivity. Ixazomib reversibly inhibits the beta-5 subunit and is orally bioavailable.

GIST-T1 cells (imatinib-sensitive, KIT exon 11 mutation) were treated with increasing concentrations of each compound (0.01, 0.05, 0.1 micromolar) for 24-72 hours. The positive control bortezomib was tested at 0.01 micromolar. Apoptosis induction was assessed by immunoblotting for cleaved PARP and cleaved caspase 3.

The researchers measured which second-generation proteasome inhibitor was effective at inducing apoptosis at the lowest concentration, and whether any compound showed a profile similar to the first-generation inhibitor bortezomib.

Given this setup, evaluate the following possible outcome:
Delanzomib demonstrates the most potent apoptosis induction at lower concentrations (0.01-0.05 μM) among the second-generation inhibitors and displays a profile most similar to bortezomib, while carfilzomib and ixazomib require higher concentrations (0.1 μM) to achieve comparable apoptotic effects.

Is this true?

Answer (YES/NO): YES